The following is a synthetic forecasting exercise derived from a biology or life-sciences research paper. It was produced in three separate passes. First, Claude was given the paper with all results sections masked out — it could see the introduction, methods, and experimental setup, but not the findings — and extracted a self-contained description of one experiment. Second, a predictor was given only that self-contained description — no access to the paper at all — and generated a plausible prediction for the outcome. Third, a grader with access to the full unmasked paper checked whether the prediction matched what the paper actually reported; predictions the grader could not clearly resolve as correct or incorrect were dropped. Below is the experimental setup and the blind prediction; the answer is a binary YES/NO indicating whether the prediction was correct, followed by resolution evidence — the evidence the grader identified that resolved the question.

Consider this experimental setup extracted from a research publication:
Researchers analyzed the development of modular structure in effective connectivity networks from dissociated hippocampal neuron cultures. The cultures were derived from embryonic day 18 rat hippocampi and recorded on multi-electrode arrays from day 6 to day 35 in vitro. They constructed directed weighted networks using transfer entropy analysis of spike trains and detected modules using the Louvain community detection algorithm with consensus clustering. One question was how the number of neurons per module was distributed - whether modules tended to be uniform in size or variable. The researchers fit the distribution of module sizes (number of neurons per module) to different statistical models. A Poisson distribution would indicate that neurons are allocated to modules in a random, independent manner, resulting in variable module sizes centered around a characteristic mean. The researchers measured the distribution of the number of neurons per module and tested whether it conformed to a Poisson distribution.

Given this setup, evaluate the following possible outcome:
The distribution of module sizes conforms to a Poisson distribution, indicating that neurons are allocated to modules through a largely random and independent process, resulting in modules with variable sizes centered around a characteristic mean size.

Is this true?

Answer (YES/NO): NO